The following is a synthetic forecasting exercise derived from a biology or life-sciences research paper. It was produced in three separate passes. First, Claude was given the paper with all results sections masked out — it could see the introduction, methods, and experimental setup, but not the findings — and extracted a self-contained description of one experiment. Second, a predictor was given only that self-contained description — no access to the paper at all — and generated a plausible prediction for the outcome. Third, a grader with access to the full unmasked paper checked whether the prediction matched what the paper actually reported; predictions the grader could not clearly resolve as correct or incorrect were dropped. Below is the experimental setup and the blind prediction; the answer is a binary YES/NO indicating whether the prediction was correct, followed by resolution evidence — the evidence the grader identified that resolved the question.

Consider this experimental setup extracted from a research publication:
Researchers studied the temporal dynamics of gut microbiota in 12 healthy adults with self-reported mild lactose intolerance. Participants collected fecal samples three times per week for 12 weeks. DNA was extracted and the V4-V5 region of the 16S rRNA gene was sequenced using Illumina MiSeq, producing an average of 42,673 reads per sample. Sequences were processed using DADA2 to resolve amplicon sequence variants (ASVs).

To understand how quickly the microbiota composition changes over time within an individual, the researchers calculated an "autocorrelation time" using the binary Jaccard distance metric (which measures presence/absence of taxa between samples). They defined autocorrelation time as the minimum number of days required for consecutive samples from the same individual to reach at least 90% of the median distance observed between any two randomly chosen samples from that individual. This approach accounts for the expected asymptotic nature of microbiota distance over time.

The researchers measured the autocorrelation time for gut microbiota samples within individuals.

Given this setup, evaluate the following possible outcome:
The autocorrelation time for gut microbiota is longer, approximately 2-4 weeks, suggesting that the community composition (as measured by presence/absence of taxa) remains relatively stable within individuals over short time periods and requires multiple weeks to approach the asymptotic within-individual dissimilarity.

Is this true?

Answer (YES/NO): NO